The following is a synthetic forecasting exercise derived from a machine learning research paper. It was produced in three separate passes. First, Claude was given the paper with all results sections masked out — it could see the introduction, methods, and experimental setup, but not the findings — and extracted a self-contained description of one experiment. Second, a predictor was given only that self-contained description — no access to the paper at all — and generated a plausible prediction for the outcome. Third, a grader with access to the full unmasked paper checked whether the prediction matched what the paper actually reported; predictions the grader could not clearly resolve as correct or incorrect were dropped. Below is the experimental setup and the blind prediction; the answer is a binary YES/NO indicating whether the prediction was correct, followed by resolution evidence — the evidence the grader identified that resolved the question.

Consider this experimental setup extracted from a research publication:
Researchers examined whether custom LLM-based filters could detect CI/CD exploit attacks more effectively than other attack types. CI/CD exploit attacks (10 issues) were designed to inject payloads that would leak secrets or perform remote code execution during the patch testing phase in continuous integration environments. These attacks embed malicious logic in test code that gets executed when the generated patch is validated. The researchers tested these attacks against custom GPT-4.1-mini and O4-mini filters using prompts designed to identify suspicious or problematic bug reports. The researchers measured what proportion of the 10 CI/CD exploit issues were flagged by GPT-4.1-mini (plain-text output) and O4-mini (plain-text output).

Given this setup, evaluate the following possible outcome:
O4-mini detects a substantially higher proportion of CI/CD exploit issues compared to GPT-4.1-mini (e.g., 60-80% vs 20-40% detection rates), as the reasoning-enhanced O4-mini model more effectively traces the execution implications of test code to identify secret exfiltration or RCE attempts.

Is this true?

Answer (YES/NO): NO